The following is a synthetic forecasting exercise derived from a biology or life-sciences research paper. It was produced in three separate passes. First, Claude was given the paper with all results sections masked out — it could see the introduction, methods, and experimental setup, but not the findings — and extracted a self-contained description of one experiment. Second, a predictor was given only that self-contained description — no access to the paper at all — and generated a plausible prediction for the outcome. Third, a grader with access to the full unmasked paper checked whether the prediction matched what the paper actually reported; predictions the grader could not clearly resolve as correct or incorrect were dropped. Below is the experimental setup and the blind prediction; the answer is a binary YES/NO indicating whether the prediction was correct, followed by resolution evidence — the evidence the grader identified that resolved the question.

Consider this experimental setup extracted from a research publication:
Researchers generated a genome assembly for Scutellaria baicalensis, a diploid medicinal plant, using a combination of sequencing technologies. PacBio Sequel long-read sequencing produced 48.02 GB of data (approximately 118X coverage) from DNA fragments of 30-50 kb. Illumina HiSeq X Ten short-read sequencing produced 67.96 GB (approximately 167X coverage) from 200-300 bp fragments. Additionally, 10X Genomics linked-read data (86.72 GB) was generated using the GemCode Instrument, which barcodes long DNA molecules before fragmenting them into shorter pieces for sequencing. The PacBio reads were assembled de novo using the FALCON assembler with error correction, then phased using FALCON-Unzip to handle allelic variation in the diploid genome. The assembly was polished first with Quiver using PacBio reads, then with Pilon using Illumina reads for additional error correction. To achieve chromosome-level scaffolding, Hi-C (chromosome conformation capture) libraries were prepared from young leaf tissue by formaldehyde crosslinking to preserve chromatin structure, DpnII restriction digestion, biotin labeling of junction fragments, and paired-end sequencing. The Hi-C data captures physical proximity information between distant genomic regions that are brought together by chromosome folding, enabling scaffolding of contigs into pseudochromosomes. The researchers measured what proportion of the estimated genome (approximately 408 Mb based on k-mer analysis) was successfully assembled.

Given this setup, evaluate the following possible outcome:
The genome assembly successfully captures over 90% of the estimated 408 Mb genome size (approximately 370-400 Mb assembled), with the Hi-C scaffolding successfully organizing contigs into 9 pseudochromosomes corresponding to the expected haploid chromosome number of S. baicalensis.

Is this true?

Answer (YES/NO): YES